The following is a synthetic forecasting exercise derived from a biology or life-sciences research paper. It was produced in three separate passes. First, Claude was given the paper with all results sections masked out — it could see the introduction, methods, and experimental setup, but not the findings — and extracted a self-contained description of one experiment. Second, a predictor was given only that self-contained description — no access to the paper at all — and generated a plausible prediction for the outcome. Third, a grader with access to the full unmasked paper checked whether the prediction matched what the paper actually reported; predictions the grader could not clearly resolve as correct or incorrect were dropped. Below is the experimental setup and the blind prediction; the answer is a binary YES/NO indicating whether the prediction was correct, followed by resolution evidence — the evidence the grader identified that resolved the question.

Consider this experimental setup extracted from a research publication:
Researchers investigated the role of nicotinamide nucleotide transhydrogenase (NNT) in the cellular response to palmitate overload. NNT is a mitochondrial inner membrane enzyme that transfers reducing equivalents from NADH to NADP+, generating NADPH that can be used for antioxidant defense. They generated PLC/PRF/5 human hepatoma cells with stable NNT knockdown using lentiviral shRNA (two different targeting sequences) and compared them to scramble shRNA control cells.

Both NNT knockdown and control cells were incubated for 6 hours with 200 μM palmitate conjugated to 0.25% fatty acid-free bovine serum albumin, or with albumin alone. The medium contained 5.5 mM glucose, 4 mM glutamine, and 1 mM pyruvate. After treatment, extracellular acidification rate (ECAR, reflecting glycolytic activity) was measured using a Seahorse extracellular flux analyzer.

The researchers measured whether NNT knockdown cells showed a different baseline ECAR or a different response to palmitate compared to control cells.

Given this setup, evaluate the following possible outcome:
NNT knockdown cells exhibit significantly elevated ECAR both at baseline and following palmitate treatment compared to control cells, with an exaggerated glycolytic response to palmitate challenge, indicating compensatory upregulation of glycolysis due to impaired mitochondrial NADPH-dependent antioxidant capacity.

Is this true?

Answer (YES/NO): NO